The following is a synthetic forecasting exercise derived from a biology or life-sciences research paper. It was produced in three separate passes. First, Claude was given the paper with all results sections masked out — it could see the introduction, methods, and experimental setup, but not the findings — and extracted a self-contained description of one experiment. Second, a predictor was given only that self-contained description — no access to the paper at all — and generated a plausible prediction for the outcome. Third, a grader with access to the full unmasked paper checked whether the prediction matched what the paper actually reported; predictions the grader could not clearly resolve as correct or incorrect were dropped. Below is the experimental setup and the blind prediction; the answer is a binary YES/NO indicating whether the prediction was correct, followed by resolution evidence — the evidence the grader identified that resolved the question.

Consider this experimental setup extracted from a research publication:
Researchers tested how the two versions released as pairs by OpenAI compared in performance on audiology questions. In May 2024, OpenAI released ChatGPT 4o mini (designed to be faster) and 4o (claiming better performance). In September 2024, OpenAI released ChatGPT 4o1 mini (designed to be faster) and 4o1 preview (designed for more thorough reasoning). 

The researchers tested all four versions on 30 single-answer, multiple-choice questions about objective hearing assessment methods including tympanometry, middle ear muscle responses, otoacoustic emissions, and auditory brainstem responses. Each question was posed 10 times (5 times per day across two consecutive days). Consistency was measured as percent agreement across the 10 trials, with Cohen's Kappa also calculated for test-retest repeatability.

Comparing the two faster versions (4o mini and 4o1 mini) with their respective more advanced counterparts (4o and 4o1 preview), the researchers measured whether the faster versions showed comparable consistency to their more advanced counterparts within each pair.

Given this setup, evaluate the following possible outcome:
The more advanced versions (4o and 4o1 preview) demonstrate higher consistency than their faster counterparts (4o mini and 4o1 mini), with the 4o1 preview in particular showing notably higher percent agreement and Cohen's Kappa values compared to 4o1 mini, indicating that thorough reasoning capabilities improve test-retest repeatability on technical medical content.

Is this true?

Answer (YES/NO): YES